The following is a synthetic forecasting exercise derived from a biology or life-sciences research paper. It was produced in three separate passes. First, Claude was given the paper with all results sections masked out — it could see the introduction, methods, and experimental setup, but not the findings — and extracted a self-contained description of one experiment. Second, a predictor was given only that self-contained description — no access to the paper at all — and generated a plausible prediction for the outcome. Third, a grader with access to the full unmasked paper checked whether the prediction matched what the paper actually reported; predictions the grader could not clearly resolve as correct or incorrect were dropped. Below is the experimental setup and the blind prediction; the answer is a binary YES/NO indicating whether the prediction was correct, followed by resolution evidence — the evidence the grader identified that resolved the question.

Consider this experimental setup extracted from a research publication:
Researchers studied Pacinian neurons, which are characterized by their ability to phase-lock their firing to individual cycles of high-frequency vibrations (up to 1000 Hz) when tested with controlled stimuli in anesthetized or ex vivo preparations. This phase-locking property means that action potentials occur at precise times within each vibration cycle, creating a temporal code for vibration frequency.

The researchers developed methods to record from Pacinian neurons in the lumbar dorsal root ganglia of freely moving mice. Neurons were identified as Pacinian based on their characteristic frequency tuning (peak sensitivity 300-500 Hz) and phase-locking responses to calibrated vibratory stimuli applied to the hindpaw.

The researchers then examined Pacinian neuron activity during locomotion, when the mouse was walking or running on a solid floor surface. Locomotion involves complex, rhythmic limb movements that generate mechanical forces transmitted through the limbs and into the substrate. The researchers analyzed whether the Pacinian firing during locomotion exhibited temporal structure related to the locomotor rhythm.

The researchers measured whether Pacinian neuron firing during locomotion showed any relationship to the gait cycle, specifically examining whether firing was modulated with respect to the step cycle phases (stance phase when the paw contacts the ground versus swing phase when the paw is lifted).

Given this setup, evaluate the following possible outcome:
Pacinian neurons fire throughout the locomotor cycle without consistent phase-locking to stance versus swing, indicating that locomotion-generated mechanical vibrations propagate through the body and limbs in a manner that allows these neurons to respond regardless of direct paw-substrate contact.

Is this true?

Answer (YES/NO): NO